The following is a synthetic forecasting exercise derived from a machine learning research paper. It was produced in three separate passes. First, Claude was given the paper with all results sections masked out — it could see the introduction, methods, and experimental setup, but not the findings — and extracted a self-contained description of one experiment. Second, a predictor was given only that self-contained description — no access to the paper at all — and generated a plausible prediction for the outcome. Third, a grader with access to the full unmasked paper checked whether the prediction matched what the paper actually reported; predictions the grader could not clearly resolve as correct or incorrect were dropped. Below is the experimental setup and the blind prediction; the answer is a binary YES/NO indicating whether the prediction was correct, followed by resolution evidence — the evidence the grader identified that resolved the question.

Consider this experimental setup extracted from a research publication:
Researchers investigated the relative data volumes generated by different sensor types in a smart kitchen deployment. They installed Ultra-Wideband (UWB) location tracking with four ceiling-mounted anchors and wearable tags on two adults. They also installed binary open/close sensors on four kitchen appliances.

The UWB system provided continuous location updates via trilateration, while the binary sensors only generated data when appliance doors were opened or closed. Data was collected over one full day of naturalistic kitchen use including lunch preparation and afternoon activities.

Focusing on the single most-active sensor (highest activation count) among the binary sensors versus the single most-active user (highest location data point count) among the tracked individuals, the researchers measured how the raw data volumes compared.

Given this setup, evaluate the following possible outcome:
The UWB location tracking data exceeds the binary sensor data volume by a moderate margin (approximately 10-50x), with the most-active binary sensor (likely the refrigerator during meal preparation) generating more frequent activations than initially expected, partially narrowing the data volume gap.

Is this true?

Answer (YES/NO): NO